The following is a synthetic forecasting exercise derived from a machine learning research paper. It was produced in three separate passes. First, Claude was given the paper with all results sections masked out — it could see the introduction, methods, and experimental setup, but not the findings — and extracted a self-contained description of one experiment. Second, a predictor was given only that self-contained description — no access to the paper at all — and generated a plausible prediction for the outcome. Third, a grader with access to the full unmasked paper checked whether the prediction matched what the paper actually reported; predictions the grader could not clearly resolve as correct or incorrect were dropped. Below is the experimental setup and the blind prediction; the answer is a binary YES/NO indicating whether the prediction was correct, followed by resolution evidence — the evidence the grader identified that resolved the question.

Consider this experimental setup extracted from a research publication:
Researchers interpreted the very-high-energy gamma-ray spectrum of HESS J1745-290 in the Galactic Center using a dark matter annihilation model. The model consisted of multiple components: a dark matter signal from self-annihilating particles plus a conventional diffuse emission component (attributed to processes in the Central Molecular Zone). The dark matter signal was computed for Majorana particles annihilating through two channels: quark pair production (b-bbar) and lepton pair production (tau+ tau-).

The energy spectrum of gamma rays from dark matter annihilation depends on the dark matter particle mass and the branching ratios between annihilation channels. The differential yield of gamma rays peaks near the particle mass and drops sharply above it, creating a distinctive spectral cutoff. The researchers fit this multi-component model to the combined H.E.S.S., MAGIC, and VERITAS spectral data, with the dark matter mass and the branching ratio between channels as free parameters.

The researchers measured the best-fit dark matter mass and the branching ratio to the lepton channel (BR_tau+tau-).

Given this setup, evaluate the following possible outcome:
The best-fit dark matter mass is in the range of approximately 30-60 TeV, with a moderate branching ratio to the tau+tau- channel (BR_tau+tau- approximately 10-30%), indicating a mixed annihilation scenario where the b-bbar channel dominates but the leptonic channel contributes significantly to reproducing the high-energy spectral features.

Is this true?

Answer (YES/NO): NO